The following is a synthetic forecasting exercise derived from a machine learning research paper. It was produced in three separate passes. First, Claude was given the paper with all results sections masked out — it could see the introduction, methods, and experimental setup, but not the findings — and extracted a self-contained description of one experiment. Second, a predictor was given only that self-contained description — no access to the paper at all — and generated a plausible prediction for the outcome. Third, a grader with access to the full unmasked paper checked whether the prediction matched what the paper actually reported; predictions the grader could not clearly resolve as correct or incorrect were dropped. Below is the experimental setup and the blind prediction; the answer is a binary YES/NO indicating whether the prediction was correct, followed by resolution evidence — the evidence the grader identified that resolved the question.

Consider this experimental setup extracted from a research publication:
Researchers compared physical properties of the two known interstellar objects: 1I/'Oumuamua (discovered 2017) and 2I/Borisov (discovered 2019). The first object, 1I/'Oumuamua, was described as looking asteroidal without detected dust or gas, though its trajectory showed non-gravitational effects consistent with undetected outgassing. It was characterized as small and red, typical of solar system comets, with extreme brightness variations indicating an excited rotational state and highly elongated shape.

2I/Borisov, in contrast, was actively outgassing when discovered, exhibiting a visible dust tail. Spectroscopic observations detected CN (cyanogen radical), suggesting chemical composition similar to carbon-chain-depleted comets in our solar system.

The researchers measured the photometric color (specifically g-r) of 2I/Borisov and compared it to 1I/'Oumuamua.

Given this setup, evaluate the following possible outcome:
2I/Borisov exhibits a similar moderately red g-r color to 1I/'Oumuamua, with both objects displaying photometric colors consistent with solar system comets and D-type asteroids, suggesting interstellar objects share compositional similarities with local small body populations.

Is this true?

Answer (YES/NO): YES